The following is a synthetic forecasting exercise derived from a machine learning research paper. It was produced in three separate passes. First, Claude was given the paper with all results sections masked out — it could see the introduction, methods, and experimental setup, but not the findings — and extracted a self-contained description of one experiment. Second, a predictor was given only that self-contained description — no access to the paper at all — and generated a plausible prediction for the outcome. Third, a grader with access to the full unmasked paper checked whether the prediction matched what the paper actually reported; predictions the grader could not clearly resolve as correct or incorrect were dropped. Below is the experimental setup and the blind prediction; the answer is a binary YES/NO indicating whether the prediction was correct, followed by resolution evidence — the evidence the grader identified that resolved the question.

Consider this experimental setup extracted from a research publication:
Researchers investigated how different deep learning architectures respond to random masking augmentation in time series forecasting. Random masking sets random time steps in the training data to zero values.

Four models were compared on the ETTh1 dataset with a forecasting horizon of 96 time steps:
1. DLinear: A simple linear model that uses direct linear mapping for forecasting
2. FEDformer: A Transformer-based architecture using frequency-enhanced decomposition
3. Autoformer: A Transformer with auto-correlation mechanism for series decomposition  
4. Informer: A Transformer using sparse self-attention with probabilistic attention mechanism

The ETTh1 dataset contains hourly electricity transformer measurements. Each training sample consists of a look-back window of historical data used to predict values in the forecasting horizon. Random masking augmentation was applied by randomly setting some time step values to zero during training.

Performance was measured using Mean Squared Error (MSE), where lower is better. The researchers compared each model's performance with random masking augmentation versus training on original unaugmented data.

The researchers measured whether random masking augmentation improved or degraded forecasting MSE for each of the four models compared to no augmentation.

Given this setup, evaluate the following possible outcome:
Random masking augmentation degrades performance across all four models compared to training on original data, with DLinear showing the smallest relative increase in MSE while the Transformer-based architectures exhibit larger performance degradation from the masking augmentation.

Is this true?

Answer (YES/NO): NO